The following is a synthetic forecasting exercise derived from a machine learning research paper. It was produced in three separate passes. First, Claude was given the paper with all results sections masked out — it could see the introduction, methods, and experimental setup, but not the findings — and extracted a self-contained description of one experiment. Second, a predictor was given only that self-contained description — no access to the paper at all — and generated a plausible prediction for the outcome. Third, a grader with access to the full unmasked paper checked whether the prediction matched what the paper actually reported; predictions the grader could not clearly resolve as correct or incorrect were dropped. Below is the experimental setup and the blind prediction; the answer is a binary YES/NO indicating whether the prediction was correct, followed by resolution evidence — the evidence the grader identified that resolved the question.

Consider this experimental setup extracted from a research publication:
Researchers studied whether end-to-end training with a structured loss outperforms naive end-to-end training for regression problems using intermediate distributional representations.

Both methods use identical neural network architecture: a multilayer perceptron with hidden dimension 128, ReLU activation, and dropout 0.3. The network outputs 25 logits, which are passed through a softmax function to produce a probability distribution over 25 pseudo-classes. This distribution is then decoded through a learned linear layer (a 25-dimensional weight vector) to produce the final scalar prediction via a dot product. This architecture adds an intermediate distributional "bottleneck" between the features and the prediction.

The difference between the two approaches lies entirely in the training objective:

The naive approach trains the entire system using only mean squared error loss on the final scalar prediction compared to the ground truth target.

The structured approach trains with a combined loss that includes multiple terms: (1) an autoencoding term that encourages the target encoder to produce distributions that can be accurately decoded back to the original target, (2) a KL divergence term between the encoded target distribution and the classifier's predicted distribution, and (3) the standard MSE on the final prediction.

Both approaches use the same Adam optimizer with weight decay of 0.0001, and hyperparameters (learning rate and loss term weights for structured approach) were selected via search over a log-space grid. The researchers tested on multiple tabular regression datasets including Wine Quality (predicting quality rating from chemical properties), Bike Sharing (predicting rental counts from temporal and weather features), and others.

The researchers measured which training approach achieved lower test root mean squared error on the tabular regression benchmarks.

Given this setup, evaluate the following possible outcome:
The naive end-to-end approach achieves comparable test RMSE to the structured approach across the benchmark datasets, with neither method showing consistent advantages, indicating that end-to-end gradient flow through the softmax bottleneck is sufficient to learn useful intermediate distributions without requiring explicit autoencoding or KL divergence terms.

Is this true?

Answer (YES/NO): NO